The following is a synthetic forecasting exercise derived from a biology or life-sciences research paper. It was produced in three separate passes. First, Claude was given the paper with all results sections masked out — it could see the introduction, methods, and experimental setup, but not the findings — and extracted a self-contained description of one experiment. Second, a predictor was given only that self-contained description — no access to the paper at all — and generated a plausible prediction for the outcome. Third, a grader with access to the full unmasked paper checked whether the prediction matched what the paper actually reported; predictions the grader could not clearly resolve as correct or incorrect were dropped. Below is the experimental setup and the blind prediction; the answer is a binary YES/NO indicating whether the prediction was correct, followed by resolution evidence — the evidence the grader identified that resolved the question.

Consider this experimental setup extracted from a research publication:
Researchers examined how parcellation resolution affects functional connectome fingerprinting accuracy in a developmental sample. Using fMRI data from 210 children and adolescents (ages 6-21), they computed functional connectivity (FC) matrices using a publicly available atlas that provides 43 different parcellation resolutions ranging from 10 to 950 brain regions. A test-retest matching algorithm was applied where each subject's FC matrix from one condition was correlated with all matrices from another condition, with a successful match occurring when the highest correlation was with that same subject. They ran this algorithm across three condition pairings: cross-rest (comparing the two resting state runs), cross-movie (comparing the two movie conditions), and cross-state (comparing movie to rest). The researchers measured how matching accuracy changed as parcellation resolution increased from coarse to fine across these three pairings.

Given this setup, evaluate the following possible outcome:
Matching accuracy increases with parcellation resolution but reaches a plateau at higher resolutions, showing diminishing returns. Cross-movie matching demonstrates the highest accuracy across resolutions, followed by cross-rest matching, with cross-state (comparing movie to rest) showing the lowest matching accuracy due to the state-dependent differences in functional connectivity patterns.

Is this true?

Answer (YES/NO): NO